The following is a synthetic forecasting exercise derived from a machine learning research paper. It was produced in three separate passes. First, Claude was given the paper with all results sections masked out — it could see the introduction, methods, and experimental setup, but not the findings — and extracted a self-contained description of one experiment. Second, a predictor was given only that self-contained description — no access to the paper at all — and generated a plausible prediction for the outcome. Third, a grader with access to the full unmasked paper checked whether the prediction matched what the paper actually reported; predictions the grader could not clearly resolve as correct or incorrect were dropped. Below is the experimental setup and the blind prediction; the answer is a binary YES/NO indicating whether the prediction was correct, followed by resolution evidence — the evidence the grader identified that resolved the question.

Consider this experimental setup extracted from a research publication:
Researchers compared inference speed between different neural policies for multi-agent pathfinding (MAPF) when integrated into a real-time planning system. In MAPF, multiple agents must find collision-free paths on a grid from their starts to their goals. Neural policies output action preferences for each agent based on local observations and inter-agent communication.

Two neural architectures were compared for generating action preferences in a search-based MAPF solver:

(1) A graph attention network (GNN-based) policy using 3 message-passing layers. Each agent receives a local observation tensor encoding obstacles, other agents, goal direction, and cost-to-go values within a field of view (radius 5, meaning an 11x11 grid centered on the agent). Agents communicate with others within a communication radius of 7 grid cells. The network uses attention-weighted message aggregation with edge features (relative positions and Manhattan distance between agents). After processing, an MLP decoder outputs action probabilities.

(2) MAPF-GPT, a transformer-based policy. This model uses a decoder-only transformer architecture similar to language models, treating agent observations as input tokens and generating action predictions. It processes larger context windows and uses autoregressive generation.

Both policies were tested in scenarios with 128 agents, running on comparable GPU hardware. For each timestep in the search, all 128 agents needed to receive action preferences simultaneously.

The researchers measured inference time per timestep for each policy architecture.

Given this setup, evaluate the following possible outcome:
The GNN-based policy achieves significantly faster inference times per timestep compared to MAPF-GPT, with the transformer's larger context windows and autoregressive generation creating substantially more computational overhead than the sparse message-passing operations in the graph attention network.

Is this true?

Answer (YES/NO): YES